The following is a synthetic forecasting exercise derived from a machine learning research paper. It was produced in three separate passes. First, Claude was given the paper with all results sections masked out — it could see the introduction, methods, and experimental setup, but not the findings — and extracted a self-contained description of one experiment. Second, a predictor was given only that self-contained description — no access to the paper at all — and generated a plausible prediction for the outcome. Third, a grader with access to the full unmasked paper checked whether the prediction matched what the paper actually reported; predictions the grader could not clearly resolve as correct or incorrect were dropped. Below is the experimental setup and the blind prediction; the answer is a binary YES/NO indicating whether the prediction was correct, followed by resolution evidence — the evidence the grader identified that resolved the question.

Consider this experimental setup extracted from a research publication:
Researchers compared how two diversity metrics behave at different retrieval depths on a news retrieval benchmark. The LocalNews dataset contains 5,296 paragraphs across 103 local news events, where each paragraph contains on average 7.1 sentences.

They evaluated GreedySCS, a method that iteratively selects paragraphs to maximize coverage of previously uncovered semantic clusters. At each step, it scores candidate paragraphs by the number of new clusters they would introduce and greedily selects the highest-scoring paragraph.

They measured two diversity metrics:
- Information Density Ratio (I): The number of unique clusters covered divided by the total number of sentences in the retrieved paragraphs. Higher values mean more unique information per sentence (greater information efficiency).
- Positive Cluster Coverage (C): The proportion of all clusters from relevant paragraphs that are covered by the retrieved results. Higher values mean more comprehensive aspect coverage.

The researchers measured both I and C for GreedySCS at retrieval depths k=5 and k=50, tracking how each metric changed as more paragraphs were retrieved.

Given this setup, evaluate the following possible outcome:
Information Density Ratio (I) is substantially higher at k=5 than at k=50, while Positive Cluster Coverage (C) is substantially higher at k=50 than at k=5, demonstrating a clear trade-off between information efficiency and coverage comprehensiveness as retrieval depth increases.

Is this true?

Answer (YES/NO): YES